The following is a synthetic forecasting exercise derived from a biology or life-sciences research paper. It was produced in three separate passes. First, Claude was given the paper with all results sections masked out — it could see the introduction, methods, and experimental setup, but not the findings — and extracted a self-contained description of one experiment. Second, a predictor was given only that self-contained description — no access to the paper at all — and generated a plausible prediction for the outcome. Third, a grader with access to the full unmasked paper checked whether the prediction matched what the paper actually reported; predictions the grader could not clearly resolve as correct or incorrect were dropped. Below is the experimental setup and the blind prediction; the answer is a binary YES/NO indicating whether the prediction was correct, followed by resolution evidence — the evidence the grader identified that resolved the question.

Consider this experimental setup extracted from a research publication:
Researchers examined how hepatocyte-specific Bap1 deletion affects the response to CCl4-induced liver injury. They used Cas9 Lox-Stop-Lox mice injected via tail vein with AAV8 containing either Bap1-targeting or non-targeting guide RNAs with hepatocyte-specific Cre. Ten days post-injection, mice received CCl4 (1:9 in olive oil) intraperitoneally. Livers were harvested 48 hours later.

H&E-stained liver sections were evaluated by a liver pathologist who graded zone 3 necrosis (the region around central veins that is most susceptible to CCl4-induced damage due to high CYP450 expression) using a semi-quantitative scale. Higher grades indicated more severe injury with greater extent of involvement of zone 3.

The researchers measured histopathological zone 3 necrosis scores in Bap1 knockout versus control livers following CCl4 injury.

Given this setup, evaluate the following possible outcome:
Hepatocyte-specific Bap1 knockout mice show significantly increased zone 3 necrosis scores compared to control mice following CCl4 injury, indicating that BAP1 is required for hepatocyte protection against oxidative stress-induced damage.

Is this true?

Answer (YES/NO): NO